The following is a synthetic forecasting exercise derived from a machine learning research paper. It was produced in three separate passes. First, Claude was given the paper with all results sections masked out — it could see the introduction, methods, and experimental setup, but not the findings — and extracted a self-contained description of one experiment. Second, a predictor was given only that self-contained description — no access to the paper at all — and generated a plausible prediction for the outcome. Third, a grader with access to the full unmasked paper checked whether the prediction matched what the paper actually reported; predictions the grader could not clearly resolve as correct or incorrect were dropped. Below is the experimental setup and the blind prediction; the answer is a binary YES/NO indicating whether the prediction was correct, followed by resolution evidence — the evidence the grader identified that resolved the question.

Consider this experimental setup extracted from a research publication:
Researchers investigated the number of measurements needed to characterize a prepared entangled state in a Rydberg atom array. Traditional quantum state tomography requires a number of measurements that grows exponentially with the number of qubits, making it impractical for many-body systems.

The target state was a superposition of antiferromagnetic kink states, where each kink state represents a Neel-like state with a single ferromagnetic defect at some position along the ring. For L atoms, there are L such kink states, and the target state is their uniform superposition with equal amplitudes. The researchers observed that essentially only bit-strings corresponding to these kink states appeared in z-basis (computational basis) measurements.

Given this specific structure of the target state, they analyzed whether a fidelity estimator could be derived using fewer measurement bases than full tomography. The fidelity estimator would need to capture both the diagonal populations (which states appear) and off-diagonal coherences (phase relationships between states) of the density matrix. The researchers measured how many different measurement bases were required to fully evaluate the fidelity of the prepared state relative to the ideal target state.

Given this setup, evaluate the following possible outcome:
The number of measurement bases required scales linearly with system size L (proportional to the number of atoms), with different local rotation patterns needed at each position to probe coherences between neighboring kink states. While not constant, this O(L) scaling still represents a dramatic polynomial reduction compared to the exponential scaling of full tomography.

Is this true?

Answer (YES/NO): NO